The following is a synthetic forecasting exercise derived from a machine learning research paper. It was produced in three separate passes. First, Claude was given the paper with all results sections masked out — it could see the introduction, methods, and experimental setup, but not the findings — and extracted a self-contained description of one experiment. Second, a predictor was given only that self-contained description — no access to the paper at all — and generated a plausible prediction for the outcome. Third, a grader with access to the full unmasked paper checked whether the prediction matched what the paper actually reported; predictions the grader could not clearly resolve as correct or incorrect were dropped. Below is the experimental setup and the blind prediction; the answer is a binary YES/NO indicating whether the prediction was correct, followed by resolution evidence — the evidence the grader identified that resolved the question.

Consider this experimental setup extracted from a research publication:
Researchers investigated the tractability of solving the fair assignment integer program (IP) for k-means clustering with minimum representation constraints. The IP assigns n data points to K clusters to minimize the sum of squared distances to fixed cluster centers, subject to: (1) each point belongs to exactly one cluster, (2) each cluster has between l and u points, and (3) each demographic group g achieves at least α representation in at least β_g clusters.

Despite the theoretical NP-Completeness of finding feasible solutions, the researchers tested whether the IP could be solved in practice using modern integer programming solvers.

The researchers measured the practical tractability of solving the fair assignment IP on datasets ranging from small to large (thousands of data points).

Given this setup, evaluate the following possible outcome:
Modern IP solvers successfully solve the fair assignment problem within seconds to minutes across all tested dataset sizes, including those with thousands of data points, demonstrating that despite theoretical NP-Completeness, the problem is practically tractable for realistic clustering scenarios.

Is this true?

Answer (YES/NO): YES